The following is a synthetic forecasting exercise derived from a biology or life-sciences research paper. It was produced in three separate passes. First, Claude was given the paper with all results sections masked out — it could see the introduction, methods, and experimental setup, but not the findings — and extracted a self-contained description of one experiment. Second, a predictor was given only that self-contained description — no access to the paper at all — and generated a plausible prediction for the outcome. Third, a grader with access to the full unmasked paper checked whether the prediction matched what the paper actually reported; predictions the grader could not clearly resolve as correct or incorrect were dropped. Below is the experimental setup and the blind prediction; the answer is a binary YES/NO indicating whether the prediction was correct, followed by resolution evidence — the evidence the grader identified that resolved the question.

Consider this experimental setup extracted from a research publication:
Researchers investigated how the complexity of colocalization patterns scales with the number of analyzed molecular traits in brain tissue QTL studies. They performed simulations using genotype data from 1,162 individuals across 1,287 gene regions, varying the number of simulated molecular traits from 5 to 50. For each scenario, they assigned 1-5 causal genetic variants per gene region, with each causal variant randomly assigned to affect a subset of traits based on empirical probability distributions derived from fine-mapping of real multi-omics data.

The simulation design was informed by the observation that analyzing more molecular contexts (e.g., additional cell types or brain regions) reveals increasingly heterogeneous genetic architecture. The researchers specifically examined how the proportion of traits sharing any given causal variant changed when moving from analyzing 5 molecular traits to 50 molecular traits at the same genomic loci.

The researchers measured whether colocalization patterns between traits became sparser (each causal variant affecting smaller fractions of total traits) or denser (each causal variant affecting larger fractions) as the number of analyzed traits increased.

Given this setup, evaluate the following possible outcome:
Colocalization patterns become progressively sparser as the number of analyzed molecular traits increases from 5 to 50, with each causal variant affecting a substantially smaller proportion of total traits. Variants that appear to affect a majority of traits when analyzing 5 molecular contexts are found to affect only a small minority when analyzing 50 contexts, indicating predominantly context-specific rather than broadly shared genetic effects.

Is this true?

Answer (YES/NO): YES